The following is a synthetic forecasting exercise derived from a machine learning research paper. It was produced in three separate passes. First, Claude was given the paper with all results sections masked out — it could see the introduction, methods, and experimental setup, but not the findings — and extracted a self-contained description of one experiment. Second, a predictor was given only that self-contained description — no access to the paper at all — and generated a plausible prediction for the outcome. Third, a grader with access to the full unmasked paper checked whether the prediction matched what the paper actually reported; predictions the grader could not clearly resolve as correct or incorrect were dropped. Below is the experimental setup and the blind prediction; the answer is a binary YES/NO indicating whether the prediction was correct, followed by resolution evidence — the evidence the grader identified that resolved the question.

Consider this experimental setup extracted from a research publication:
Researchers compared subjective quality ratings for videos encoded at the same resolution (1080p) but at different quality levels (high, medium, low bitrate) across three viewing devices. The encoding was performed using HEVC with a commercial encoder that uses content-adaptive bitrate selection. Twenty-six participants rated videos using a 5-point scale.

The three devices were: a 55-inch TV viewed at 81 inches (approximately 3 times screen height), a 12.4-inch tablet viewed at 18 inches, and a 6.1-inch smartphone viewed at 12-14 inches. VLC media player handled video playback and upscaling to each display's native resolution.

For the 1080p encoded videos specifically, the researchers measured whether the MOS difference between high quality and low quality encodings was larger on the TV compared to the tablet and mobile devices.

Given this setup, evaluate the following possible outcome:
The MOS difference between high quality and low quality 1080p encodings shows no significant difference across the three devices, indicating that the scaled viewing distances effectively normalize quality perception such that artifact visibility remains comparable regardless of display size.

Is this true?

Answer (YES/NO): NO